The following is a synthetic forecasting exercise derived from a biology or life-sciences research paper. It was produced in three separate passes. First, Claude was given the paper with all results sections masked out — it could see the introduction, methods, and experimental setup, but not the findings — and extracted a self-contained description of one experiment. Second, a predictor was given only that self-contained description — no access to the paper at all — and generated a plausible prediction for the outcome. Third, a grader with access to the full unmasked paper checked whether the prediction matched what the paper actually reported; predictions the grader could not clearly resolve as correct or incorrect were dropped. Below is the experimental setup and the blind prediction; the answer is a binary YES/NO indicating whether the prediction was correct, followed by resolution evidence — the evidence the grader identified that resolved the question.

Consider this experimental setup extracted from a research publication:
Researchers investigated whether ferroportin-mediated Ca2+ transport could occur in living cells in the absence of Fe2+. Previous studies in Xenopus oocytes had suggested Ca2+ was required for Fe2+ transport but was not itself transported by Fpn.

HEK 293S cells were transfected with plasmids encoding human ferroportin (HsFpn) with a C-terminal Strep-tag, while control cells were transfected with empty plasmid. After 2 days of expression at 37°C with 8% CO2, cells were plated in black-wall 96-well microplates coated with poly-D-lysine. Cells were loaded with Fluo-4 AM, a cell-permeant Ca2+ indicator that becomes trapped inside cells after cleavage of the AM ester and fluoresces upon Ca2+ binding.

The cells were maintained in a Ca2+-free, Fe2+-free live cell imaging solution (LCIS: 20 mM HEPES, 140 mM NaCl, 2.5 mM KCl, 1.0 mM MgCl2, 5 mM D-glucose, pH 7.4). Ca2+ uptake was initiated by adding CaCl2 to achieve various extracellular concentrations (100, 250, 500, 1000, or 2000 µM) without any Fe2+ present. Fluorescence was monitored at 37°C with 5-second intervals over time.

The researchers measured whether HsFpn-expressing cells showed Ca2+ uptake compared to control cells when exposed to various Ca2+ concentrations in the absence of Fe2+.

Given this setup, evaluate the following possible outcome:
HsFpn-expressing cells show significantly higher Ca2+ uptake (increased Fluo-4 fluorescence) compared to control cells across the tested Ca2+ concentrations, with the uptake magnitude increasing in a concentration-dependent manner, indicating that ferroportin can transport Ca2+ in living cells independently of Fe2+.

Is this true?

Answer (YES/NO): YES